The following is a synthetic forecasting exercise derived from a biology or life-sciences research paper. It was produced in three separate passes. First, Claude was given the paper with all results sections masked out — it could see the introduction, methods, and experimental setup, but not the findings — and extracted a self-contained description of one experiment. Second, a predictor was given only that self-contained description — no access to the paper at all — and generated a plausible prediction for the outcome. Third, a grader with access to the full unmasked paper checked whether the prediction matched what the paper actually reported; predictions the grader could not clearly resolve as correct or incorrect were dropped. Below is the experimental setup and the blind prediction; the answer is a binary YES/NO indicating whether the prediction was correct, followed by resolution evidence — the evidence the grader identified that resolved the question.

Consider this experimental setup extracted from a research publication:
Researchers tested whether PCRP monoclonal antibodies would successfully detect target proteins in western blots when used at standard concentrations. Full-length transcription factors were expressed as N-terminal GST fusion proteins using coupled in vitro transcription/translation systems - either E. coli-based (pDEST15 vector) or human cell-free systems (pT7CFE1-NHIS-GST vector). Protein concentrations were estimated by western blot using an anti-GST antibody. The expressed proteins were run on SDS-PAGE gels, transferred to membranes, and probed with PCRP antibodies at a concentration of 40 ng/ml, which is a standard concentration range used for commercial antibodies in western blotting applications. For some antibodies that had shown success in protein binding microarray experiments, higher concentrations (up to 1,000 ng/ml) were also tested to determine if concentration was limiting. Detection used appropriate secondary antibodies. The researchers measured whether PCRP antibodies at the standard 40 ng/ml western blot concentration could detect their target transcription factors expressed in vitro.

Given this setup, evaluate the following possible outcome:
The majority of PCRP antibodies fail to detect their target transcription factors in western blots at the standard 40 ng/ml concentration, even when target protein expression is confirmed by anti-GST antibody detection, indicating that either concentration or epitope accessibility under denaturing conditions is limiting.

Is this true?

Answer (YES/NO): NO